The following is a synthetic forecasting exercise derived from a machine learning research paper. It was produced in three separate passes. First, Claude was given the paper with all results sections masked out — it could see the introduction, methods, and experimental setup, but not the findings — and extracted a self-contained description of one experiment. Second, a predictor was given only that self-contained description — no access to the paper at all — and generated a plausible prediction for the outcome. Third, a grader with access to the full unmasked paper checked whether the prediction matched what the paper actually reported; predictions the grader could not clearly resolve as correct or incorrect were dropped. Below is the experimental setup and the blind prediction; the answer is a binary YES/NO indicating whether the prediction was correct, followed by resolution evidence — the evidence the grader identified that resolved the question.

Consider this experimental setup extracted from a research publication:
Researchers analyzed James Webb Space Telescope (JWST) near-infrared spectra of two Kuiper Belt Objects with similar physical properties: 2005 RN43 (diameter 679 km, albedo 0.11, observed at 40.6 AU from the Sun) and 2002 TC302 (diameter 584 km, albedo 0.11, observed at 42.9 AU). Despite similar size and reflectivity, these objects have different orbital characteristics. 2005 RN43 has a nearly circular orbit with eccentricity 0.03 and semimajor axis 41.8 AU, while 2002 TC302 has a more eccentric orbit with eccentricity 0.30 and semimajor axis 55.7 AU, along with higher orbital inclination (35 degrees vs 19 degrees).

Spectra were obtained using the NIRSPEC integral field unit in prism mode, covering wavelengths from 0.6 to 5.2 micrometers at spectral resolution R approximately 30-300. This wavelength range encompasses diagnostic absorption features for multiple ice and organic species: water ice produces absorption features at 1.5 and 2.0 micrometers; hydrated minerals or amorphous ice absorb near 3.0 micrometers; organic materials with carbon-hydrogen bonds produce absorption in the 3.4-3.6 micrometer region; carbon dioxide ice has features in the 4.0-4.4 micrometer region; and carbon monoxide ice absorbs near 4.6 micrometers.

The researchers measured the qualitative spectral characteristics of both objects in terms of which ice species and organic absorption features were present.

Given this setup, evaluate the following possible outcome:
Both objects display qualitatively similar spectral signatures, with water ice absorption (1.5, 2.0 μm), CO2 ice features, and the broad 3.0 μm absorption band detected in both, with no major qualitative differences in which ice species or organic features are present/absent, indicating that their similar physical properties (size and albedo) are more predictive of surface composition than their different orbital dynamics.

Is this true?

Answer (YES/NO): YES